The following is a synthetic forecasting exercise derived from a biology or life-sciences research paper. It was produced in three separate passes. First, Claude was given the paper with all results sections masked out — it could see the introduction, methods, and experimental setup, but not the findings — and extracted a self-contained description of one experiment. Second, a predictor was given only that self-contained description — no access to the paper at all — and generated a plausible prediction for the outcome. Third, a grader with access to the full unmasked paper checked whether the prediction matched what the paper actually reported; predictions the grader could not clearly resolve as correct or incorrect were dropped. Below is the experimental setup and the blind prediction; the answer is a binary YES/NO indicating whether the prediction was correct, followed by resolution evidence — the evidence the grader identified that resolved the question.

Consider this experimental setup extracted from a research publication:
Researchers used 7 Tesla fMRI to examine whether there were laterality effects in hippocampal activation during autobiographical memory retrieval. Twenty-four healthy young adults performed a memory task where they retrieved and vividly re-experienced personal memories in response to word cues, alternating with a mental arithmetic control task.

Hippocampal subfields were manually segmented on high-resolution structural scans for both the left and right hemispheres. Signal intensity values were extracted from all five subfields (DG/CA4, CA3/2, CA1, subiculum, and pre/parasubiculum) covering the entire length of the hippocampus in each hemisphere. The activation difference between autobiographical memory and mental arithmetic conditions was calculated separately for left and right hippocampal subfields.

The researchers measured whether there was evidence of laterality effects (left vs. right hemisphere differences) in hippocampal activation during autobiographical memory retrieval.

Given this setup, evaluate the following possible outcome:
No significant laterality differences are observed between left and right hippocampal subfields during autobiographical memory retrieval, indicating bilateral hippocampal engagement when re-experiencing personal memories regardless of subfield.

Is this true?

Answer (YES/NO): YES